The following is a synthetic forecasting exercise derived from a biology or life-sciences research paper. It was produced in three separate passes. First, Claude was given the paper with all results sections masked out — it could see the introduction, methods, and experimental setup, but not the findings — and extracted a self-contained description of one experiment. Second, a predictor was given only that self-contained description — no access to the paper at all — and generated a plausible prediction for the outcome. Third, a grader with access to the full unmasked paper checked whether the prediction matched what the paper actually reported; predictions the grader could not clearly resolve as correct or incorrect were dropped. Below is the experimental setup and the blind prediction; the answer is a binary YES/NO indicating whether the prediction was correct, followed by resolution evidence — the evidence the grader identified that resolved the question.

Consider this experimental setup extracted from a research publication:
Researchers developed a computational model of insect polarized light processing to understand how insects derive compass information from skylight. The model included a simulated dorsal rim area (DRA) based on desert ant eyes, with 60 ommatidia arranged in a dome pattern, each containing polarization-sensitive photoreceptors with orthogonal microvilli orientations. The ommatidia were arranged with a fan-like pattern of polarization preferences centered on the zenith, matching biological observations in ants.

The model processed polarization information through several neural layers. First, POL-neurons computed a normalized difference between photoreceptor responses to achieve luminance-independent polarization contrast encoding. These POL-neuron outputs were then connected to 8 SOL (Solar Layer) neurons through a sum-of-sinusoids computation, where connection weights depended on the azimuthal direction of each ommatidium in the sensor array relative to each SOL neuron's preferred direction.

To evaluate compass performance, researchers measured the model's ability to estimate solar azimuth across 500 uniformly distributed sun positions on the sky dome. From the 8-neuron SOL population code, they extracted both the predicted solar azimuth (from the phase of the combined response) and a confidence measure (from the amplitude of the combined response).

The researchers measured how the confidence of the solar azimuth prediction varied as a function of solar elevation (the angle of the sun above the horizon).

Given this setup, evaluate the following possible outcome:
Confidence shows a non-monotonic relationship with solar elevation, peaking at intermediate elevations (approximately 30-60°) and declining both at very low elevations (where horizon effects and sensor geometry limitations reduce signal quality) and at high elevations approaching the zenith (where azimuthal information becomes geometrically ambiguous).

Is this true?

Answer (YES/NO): NO